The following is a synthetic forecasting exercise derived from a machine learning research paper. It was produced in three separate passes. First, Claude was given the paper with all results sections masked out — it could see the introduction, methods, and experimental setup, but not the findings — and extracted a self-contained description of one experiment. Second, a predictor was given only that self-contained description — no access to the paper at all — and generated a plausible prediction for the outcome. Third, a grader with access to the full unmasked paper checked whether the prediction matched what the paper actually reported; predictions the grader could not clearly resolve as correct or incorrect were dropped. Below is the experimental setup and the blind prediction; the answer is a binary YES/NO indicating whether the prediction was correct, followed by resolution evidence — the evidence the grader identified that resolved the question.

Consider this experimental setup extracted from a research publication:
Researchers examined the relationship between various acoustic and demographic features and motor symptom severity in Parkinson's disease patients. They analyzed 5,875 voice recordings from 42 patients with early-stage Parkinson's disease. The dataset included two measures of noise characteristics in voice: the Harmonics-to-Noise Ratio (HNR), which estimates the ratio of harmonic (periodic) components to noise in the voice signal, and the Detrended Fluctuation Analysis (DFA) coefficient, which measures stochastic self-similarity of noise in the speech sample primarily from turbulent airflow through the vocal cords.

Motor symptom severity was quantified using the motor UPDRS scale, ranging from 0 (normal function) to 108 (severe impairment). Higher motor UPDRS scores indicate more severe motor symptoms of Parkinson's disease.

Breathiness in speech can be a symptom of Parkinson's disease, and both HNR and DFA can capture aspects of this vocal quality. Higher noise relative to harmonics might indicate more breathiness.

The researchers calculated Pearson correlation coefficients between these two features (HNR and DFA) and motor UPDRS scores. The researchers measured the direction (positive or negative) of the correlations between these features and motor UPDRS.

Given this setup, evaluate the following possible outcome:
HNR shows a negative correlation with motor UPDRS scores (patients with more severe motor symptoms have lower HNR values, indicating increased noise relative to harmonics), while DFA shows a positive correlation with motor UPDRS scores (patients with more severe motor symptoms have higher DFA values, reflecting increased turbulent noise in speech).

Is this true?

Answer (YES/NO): NO